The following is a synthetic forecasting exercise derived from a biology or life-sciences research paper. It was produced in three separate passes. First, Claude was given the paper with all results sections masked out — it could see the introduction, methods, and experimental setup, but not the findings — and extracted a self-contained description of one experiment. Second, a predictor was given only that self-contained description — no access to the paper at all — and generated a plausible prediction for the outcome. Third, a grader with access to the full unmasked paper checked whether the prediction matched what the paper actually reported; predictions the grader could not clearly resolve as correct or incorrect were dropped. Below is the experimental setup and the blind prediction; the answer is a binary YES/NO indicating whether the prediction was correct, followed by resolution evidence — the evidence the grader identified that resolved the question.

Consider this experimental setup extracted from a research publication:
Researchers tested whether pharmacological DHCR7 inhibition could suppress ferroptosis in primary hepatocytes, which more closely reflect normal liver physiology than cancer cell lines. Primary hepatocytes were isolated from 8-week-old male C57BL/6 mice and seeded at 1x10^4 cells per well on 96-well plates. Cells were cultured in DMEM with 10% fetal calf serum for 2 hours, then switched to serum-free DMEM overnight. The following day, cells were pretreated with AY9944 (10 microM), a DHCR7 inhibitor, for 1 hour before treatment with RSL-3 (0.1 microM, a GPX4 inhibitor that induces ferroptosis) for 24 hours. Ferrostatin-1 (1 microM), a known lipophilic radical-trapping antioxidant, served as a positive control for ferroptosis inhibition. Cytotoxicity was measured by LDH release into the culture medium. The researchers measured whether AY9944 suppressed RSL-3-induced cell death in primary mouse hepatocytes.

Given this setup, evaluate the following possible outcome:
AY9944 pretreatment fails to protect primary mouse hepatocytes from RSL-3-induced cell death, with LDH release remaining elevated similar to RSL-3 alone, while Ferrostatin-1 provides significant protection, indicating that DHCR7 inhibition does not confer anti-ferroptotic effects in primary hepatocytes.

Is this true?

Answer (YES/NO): NO